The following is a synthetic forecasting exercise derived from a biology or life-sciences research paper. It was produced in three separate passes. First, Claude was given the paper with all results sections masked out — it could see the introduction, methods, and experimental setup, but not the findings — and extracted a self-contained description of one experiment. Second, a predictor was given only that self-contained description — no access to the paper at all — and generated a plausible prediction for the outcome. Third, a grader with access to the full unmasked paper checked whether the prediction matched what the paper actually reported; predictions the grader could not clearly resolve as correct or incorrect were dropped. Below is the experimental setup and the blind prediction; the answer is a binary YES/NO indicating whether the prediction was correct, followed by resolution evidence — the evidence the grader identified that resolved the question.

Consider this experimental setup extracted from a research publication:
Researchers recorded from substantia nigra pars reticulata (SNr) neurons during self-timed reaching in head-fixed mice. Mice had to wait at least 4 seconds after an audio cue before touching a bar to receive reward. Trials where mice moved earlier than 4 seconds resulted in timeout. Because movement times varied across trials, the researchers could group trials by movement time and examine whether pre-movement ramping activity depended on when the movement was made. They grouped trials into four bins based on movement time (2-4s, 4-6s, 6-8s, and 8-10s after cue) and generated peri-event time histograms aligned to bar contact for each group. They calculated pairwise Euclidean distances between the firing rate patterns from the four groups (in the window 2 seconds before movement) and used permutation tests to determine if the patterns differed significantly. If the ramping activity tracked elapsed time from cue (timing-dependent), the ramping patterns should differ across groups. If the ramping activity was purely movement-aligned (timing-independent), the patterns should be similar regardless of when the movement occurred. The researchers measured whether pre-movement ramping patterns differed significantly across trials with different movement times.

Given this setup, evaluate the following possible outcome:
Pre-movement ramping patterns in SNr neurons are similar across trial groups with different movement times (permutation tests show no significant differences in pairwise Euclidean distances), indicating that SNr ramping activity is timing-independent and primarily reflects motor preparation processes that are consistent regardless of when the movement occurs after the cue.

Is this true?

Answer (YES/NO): YES